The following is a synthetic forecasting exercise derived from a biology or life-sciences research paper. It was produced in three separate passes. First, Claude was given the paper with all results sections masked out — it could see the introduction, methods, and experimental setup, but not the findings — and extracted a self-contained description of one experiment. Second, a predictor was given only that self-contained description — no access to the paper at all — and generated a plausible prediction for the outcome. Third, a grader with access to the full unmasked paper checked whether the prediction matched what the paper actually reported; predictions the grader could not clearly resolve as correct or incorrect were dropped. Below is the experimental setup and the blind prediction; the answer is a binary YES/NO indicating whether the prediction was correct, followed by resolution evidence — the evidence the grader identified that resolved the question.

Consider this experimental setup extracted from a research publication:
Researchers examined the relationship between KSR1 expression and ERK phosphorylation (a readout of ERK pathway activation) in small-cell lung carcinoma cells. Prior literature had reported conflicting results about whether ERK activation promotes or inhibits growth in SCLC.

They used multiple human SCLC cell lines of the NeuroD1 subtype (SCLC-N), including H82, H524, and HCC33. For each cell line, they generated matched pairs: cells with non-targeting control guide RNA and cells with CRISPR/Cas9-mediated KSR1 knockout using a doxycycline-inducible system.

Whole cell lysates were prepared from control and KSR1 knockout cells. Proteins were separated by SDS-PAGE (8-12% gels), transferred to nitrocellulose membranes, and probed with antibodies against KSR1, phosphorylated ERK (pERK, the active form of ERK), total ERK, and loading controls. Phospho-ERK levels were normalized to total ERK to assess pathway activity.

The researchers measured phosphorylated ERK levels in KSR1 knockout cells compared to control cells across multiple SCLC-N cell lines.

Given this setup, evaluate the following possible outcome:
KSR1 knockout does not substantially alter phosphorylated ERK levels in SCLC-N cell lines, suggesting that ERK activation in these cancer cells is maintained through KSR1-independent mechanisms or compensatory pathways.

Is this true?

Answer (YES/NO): NO